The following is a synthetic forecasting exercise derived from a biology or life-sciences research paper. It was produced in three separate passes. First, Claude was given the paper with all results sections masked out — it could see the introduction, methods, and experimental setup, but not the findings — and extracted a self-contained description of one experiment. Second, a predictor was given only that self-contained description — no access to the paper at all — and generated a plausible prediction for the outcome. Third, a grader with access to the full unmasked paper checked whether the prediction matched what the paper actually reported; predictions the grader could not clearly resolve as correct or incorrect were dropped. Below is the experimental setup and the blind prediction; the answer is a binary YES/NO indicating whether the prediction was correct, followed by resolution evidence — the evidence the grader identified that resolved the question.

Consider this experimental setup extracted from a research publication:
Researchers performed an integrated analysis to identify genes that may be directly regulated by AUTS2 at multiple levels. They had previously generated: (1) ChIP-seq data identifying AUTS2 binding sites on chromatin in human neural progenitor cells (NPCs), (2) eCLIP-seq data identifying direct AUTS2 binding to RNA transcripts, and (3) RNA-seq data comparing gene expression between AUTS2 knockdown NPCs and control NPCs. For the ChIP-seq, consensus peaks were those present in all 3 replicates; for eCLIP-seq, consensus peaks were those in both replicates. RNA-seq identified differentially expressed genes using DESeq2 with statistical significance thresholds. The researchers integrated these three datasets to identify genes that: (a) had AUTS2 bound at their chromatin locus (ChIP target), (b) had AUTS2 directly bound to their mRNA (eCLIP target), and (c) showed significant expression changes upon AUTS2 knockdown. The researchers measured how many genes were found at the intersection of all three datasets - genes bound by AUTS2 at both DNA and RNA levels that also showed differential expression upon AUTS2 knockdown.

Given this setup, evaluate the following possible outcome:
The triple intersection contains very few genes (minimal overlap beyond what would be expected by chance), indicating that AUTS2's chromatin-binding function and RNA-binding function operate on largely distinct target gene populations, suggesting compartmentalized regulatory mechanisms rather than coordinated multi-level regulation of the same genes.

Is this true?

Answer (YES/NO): NO